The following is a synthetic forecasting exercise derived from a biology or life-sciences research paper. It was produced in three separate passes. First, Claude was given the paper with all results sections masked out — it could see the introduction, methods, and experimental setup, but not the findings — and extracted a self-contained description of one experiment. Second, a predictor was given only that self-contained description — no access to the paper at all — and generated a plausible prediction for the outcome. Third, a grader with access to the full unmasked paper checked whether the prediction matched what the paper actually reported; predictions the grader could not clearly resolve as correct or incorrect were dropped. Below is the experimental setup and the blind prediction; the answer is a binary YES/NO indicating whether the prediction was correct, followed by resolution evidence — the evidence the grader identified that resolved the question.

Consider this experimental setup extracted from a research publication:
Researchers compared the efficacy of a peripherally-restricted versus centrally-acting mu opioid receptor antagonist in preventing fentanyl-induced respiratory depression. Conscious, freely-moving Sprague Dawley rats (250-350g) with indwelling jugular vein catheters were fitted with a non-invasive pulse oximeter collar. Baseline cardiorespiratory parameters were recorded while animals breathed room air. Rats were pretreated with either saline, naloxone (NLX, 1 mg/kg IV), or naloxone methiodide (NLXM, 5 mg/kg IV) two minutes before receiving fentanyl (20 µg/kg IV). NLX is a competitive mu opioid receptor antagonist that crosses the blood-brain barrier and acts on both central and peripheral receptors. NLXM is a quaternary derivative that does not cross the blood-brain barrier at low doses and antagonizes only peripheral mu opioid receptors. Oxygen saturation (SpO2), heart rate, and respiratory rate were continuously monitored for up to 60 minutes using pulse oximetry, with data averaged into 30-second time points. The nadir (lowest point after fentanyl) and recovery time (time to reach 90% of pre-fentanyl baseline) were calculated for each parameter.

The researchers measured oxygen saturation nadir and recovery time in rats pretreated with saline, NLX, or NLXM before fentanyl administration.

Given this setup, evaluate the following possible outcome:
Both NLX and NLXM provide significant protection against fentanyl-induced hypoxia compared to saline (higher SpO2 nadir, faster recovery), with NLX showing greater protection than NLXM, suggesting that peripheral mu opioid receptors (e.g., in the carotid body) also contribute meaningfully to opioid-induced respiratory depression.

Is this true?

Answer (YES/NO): NO